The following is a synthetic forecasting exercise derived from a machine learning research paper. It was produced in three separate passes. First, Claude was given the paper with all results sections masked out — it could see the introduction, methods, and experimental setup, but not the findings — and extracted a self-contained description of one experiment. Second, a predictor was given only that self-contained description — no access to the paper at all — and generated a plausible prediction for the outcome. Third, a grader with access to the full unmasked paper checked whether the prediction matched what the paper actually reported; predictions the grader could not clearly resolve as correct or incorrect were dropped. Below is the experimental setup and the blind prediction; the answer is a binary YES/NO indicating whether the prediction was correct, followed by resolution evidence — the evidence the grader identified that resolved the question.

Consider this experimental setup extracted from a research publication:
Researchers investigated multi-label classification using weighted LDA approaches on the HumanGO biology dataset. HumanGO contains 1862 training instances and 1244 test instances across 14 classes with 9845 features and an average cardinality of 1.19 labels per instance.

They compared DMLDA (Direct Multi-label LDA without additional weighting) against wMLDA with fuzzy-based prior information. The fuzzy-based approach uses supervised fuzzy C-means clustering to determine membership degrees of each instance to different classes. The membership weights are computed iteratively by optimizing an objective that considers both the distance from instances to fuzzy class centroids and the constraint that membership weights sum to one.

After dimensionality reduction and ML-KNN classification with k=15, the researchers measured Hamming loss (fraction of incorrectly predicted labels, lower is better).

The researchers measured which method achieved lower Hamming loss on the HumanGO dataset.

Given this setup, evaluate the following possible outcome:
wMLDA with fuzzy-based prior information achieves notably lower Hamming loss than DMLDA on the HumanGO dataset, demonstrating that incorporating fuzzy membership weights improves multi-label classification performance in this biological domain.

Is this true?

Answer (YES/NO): NO